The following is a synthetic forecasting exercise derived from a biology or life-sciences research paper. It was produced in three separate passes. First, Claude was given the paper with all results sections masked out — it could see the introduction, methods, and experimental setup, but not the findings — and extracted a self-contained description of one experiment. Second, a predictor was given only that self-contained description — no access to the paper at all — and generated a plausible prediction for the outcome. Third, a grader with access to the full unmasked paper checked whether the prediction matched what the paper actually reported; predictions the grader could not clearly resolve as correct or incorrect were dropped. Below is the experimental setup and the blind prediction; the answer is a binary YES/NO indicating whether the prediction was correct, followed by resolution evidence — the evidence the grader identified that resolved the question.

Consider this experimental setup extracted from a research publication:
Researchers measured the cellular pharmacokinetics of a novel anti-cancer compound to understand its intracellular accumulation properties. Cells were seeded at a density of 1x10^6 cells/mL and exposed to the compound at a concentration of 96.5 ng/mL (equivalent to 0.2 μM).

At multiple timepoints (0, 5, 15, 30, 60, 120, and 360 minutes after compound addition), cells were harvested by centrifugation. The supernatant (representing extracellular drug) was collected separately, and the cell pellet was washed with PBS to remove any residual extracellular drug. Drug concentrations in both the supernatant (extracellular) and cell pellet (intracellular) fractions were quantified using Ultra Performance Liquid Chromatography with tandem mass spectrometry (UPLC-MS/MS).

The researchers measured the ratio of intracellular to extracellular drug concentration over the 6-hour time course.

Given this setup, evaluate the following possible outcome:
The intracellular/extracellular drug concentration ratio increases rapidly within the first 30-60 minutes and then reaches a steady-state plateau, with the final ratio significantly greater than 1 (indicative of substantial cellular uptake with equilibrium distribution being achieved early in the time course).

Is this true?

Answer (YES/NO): NO